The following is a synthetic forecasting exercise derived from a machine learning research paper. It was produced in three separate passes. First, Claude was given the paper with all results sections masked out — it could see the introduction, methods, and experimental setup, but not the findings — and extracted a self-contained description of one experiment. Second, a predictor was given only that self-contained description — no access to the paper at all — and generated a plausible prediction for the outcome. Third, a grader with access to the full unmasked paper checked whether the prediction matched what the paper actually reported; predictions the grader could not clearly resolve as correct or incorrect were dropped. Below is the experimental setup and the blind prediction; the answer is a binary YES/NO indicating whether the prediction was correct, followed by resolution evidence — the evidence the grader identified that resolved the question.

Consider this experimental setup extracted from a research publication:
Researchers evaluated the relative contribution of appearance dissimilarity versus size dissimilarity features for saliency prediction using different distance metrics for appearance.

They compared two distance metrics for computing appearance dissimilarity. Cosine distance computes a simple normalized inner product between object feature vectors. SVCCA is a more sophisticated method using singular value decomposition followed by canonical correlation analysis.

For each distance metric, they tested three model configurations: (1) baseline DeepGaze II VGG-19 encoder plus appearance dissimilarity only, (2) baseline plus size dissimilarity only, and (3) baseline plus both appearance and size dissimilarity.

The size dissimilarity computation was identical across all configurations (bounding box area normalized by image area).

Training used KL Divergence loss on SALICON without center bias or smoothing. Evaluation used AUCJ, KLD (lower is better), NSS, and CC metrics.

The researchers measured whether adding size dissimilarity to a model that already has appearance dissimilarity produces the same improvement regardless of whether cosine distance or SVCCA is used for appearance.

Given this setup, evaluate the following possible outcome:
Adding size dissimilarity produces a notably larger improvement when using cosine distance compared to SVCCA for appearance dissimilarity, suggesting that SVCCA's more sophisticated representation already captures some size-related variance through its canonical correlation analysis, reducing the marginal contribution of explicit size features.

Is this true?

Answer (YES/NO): NO